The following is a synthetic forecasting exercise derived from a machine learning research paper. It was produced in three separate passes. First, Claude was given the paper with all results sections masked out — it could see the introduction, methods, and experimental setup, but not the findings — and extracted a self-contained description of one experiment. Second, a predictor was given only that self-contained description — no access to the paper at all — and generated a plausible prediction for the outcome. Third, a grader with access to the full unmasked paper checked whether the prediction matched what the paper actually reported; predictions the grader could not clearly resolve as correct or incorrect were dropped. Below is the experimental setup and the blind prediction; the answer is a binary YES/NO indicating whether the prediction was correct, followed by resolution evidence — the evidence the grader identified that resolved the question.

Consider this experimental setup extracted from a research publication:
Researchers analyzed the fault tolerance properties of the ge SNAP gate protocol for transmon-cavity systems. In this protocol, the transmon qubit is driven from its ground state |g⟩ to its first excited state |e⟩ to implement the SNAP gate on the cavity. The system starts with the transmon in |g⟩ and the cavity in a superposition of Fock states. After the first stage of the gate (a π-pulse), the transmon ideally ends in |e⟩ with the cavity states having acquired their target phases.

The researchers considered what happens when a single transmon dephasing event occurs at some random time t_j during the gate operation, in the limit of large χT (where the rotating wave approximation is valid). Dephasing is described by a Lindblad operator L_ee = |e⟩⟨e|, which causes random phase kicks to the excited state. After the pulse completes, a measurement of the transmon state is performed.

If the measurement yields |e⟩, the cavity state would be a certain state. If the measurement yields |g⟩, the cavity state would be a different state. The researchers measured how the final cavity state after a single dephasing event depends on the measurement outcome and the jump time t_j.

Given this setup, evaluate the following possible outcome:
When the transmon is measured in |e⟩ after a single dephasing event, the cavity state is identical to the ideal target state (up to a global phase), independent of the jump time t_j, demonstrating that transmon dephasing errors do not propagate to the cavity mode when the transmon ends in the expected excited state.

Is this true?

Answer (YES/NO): YES